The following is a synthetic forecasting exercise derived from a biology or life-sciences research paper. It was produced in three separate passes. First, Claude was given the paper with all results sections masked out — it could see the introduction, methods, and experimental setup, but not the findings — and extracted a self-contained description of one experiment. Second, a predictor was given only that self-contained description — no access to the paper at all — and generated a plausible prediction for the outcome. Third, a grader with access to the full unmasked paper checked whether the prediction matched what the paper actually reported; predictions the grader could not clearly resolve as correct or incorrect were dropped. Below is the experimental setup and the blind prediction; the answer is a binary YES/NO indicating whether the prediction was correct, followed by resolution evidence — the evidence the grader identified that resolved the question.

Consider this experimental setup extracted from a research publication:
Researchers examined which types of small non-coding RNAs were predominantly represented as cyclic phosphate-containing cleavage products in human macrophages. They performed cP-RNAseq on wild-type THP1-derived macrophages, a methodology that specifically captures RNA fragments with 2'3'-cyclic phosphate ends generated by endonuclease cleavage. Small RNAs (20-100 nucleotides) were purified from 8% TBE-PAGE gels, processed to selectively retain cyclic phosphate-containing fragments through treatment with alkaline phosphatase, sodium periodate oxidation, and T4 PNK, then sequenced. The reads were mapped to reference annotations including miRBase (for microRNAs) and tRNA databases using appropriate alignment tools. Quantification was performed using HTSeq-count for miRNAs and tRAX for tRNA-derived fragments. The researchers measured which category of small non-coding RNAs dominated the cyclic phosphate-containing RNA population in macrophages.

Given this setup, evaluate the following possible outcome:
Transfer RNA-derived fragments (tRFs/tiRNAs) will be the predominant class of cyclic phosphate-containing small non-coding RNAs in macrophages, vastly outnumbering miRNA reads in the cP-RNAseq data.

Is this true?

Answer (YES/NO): YES